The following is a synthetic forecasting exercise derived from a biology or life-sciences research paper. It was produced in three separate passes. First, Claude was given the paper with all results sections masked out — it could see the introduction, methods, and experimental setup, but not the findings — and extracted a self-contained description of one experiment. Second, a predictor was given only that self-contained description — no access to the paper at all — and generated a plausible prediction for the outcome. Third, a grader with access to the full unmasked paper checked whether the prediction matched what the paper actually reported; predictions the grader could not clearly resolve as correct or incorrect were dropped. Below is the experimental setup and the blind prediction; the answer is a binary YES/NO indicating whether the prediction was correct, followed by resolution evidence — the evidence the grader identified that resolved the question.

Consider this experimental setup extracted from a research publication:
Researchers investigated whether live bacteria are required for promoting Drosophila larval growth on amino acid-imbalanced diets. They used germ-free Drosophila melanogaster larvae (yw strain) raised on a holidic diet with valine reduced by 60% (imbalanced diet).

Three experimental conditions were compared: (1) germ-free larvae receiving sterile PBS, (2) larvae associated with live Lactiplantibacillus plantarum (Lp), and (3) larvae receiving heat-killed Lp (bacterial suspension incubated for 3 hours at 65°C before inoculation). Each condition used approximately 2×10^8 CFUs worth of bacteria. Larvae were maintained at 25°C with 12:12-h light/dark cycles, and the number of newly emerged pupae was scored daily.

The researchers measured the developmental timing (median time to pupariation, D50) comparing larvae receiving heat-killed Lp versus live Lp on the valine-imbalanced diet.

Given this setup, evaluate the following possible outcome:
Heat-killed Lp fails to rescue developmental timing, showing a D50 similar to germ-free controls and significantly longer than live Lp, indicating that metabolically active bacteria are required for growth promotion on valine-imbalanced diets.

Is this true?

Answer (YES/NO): YES